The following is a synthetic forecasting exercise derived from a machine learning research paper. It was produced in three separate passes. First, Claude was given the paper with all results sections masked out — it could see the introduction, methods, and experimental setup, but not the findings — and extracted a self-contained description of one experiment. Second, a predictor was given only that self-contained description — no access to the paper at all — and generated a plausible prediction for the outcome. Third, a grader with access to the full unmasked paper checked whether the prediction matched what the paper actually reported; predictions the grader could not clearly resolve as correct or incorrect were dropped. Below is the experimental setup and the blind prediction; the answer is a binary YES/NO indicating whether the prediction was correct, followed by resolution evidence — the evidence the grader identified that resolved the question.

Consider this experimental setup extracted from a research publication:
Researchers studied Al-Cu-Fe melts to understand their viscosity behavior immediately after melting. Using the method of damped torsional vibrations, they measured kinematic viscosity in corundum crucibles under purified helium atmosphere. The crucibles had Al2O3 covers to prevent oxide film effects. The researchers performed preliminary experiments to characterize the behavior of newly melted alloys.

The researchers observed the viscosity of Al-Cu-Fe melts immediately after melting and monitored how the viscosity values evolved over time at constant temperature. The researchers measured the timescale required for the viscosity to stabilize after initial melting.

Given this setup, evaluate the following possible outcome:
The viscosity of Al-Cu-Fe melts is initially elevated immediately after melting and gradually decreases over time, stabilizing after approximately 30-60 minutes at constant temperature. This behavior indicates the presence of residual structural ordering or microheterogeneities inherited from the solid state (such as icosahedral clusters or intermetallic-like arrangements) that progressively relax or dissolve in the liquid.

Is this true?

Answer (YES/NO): NO